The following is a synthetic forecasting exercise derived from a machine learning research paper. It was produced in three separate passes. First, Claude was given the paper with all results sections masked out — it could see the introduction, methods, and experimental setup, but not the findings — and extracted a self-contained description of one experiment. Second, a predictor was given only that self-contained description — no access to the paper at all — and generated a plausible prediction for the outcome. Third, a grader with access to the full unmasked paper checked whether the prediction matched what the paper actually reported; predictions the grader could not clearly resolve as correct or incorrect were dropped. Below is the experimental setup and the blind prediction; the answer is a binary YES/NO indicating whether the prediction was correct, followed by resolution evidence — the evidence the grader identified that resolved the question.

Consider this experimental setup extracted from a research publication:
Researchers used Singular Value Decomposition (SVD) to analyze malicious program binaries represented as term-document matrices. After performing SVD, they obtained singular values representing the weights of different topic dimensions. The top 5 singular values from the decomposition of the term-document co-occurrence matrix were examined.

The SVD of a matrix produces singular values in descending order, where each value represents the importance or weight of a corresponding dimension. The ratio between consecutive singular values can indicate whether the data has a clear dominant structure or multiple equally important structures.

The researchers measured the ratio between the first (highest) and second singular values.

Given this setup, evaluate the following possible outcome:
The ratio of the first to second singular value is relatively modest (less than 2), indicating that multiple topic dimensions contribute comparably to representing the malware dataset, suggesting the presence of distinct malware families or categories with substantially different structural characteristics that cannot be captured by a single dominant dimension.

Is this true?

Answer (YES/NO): NO